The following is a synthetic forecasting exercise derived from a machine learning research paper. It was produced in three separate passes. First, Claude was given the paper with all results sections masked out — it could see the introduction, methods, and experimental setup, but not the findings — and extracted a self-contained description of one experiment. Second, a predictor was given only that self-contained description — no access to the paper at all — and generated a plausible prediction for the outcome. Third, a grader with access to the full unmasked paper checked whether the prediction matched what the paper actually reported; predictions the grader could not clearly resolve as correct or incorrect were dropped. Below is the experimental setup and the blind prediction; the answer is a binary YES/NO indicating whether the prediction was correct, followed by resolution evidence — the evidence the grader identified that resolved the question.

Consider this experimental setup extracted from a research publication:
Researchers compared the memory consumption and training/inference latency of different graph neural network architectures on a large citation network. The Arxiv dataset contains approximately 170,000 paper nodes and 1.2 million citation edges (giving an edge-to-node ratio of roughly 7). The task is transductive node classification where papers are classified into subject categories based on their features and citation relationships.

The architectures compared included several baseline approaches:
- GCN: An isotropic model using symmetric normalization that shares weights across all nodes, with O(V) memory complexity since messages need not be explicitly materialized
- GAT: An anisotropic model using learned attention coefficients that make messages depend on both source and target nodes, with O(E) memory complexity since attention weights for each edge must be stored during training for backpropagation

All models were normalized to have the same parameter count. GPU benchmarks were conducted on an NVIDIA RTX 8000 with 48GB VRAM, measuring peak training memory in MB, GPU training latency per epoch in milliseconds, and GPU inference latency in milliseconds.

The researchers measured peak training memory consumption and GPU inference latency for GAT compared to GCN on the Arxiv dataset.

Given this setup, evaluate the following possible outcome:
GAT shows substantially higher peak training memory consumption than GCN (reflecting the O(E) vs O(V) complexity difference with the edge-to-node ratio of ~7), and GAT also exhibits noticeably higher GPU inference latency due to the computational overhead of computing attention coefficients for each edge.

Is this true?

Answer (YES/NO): YES